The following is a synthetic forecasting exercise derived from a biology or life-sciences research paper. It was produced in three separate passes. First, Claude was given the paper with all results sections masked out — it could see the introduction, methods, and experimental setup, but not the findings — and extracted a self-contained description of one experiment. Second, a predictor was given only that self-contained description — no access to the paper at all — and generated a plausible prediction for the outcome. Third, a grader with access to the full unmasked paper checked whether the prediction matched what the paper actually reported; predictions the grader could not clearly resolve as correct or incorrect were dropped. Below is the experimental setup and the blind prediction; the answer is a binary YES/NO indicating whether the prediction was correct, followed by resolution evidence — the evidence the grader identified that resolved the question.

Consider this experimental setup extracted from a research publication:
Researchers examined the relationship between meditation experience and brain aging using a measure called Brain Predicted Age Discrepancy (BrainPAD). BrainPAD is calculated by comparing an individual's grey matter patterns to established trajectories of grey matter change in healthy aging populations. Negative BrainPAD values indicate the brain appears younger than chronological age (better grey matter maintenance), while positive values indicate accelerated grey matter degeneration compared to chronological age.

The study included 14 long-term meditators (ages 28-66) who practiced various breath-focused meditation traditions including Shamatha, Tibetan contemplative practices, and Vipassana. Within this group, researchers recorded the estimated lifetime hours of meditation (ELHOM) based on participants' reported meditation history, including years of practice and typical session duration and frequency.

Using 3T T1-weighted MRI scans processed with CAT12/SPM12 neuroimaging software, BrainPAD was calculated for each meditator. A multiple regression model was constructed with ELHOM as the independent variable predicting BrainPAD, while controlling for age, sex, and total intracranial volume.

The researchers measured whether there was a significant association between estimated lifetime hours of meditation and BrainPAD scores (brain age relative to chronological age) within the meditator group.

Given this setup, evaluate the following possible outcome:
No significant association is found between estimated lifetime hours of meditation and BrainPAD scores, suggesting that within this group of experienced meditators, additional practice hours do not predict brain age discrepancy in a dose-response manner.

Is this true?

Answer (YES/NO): YES